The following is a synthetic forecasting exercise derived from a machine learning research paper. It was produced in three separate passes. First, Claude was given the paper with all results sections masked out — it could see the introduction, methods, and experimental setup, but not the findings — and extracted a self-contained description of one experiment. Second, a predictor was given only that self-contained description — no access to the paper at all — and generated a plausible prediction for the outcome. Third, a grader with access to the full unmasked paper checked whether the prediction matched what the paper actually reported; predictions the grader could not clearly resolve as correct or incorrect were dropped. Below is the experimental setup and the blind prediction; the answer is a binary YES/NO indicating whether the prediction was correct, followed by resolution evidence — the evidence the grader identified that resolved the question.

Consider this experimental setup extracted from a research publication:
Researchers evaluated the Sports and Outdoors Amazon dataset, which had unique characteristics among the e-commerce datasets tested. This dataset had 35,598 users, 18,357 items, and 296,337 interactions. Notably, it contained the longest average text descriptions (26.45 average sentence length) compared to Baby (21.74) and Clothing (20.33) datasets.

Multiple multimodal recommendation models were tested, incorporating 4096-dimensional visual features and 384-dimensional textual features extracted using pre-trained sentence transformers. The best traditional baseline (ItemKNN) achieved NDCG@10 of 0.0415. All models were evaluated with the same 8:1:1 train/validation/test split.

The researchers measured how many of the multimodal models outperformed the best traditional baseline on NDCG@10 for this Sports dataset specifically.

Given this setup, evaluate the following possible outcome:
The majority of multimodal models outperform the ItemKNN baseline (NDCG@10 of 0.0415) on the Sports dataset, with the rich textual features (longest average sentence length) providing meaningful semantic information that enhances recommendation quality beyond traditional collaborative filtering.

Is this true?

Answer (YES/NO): NO